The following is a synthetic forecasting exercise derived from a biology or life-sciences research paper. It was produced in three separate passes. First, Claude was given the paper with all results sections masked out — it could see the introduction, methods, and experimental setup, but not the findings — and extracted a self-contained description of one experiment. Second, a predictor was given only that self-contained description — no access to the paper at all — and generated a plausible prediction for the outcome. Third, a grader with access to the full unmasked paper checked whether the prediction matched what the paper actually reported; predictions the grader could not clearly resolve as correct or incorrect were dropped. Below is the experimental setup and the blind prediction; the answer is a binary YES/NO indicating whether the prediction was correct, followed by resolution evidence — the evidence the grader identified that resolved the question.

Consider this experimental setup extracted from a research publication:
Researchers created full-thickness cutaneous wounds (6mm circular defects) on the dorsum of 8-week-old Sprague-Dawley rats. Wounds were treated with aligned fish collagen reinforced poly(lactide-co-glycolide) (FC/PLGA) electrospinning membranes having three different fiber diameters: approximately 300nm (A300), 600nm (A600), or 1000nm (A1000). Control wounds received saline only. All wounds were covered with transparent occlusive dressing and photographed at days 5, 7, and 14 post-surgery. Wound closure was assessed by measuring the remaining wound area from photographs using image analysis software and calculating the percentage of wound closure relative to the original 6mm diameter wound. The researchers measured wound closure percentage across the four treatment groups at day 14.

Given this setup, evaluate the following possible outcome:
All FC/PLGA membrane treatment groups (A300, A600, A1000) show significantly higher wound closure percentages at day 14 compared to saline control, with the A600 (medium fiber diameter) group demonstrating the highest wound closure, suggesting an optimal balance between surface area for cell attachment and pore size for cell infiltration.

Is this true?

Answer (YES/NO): NO